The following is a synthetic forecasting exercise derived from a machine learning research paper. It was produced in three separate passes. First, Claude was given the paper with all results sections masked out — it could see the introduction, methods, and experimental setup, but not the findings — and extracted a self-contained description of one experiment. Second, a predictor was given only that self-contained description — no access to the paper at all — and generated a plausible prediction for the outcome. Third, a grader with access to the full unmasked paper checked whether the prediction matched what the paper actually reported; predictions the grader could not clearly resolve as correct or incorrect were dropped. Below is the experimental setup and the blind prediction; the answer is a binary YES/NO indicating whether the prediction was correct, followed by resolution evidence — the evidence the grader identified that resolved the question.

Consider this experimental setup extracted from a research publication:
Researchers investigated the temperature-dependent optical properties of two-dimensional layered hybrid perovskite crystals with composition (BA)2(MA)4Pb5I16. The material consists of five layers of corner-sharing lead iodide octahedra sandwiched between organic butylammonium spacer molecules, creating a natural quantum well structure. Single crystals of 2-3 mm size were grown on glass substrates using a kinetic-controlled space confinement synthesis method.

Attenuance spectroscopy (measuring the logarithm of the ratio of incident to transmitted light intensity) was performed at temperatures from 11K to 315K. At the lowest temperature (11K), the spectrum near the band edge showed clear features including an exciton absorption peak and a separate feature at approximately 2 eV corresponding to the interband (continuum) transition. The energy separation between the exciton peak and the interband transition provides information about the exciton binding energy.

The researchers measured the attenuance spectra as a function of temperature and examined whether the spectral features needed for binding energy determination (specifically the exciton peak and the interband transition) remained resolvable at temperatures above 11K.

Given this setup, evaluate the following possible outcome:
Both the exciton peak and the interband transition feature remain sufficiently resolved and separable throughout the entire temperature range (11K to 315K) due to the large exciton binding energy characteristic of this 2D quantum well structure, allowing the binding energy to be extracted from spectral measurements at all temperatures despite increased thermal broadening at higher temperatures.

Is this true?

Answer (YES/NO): NO